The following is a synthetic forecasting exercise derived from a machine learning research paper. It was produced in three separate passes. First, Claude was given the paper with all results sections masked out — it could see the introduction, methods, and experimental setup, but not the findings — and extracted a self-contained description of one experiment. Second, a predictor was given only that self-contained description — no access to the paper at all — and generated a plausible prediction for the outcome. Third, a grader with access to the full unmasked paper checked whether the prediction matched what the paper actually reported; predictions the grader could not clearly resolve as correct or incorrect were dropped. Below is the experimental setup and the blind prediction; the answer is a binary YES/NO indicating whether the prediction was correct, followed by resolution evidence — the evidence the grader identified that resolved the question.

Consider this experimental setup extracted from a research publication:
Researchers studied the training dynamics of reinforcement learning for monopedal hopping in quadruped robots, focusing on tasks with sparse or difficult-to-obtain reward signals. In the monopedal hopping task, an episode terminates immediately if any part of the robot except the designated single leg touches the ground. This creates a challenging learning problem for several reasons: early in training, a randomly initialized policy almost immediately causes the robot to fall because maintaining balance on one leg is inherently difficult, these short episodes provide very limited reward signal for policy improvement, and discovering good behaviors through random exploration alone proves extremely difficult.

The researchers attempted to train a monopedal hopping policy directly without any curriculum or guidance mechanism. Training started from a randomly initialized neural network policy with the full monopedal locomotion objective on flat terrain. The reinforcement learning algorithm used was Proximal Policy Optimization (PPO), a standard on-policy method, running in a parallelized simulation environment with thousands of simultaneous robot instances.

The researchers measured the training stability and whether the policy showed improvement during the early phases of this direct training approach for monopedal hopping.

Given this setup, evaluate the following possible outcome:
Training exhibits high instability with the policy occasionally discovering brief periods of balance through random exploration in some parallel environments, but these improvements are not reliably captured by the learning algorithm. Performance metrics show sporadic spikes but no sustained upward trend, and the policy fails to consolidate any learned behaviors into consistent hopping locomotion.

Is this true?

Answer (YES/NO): NO